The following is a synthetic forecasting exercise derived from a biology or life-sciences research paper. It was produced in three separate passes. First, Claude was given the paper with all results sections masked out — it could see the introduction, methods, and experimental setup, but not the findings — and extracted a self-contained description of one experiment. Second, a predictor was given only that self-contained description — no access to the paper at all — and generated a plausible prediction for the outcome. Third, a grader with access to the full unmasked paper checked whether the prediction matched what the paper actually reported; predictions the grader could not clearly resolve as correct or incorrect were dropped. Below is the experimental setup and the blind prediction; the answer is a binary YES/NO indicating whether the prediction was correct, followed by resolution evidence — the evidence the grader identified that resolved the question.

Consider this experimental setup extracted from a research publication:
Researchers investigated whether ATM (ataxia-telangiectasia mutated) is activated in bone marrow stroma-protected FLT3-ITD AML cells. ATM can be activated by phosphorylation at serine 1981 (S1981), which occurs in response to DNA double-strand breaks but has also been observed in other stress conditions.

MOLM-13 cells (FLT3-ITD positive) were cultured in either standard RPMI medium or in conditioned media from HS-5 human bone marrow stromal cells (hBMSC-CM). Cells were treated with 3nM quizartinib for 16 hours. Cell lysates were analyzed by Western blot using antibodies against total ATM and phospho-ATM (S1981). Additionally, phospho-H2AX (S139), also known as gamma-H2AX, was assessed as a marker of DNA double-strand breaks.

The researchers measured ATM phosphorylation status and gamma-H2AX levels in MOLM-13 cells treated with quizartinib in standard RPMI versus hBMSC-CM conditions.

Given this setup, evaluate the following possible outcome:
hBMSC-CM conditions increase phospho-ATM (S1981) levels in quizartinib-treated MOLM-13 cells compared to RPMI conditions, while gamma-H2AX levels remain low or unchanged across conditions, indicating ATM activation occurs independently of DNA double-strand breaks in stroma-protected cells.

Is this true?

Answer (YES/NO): NO